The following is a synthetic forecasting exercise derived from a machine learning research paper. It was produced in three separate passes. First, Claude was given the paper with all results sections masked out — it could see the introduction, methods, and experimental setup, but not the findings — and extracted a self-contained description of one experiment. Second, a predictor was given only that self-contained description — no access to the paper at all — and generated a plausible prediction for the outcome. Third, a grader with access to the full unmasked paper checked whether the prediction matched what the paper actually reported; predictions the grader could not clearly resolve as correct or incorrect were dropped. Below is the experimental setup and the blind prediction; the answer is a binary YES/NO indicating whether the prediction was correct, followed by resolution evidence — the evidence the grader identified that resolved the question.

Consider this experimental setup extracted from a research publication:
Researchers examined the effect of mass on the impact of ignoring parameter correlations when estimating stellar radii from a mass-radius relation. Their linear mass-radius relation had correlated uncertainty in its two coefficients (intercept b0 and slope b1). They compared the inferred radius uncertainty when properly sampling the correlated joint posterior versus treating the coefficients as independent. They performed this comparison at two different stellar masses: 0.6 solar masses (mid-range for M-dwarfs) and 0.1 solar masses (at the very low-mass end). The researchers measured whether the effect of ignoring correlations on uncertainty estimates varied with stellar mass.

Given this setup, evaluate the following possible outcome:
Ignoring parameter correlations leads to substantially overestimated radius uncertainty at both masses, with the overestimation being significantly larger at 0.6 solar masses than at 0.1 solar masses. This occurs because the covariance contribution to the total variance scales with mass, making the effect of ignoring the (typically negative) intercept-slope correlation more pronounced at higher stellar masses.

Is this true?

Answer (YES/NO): NO